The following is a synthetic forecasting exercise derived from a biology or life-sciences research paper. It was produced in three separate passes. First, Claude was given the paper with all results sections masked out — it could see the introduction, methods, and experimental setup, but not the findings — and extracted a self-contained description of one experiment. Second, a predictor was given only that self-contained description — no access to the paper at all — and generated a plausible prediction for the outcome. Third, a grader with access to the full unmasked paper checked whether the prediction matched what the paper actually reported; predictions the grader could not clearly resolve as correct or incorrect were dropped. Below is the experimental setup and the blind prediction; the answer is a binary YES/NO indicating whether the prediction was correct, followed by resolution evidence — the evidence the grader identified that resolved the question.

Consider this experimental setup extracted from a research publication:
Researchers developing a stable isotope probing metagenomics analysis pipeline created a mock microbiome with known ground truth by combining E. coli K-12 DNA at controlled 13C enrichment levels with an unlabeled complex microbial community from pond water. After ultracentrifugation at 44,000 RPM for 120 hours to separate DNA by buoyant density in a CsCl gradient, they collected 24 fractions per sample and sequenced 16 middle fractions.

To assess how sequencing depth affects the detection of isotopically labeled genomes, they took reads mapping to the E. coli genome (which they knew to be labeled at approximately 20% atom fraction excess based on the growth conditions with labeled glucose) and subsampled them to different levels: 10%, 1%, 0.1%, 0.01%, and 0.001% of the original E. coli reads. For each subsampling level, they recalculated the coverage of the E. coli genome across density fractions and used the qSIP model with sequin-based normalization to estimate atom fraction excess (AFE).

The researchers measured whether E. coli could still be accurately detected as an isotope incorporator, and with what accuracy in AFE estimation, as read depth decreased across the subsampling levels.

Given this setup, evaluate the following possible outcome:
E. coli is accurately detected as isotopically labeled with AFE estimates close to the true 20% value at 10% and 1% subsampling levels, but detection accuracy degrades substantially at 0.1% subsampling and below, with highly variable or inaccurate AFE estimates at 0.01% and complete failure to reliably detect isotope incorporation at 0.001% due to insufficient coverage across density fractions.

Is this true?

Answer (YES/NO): NO